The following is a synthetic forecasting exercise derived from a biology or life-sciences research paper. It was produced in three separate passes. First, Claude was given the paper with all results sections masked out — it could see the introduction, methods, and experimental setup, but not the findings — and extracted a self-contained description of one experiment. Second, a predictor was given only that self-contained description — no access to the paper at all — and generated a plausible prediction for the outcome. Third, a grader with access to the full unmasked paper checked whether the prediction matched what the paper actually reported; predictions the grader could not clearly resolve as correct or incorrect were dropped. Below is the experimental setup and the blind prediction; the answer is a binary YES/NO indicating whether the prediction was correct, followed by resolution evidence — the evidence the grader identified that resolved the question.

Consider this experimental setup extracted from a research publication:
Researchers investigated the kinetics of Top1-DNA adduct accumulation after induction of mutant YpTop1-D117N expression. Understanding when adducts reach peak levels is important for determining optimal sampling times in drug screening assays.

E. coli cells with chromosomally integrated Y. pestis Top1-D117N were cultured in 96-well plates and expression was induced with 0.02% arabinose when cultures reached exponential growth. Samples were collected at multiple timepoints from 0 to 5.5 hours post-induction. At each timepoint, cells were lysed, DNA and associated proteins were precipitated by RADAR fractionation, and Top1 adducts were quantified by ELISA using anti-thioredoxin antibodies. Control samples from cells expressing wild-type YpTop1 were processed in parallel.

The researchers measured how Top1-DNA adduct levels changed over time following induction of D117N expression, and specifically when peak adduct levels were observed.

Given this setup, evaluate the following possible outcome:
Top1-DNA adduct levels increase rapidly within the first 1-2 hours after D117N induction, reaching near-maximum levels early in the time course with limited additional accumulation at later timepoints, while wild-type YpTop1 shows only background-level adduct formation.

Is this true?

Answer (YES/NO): NO